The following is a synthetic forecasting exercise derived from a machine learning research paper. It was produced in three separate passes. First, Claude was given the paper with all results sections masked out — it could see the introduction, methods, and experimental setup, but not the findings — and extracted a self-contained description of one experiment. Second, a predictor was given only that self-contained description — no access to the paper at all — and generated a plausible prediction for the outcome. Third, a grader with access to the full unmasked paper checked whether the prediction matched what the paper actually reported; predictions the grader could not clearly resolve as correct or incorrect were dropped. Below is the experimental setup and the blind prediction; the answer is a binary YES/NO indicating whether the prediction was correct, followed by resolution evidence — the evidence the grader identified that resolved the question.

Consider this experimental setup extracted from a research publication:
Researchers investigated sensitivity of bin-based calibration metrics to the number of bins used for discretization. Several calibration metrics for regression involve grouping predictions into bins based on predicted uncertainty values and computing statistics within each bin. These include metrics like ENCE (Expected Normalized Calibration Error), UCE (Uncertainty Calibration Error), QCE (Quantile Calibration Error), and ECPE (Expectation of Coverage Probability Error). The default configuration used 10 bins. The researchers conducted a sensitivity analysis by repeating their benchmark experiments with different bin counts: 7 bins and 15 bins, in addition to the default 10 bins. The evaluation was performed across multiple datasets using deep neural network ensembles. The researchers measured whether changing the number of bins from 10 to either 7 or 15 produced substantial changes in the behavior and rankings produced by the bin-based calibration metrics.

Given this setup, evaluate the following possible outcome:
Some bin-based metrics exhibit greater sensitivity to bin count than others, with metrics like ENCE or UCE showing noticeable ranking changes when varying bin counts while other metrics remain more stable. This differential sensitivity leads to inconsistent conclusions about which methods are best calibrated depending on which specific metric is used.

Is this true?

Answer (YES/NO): NO